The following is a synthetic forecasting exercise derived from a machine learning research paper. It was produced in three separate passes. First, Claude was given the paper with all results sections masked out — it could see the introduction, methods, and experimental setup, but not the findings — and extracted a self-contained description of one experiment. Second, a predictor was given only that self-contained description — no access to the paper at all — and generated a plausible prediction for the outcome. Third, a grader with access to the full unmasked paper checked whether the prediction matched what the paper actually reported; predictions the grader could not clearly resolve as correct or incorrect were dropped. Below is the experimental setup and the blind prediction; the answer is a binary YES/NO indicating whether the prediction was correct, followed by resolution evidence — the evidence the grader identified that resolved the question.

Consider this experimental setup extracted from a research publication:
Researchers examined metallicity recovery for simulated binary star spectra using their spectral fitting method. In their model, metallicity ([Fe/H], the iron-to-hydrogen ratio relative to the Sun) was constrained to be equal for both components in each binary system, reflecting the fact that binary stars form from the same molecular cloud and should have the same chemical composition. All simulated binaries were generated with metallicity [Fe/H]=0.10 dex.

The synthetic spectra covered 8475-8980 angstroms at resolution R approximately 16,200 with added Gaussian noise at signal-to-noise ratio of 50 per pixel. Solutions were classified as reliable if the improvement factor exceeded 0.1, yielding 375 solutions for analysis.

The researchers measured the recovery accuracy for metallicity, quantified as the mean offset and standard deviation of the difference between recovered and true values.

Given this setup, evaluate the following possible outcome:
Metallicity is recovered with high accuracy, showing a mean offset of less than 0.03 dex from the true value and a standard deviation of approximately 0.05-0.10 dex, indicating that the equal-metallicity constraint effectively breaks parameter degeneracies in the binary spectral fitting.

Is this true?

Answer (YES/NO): NO